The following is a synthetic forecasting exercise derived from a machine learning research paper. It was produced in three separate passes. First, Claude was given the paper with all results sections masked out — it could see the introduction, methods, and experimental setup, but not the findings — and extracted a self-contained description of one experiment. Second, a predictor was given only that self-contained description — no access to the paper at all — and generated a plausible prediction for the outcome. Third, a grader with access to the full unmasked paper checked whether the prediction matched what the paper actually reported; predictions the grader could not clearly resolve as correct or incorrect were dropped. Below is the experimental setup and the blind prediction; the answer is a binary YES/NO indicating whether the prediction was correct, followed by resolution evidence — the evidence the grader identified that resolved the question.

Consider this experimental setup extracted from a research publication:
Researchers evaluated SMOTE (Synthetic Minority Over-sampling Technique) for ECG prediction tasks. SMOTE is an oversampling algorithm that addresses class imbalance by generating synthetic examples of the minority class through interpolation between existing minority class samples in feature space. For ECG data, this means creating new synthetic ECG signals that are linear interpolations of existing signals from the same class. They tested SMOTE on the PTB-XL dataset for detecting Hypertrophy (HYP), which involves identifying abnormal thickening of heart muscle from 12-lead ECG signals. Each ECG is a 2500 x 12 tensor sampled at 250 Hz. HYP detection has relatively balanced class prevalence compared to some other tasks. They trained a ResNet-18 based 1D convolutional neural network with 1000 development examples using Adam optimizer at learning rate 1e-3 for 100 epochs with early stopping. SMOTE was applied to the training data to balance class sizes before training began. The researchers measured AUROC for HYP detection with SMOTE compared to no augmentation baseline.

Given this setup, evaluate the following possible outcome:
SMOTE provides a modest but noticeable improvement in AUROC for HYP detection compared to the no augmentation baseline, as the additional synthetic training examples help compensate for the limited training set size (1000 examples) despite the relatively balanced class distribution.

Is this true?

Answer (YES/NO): NO